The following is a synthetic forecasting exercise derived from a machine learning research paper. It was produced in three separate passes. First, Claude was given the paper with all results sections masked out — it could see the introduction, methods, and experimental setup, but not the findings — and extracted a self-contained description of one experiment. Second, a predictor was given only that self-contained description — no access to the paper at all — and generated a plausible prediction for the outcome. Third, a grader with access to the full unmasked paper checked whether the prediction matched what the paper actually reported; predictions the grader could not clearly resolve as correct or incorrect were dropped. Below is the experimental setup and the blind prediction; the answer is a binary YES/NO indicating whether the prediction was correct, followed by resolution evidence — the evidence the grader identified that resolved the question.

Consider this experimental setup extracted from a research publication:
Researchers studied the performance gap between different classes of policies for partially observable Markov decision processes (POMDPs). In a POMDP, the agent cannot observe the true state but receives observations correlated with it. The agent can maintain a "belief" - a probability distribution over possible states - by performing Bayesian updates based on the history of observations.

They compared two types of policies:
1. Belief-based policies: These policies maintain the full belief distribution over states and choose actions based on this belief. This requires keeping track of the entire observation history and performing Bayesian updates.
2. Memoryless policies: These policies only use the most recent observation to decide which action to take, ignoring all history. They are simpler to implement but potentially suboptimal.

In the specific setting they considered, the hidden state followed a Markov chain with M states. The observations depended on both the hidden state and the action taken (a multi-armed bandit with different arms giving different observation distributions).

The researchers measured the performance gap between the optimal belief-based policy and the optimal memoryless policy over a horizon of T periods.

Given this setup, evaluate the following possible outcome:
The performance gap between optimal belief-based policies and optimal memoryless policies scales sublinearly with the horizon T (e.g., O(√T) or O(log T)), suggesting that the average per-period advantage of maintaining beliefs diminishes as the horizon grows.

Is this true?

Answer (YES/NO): NO